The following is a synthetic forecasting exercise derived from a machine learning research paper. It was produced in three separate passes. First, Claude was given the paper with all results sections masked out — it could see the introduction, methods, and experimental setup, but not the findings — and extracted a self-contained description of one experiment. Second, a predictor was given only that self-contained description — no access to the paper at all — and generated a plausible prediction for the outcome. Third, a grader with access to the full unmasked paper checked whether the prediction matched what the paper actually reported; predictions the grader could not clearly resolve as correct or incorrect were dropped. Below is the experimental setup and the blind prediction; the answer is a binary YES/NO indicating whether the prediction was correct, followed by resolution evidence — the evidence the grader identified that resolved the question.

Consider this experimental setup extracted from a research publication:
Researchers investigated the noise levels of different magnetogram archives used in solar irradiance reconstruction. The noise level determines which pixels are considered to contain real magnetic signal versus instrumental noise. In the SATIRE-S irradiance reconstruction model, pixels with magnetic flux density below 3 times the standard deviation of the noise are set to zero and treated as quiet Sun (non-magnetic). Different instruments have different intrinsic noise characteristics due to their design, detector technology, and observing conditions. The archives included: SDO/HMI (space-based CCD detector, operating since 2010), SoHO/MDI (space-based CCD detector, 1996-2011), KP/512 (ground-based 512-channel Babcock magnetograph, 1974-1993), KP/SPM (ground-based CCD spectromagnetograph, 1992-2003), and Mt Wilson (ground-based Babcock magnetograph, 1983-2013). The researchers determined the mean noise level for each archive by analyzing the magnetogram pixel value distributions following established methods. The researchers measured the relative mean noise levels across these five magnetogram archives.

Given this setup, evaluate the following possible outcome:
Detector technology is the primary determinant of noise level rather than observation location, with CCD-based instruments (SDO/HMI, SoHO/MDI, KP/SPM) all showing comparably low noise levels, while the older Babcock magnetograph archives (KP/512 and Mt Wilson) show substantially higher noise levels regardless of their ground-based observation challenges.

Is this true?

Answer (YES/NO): NO